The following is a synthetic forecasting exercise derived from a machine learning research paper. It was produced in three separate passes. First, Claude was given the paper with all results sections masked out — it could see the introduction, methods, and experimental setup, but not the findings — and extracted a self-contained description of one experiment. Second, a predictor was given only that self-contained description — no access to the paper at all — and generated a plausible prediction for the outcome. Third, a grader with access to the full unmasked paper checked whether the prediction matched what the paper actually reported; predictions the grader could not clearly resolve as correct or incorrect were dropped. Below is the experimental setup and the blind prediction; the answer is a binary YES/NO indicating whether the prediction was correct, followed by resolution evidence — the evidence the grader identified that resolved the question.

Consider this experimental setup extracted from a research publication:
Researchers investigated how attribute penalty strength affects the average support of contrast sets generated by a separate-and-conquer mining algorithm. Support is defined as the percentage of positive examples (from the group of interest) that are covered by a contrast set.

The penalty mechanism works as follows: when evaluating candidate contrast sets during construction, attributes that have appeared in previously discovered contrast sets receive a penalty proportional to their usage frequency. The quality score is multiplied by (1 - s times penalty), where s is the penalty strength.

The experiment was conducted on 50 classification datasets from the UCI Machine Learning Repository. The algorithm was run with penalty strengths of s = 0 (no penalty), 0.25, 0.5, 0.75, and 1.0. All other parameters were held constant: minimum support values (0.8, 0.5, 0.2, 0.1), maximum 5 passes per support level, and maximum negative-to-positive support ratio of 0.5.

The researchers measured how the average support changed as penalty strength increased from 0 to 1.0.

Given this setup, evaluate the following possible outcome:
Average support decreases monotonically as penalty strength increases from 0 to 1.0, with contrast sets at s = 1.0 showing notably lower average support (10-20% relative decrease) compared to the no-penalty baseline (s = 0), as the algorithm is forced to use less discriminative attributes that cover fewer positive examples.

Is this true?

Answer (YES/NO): NO